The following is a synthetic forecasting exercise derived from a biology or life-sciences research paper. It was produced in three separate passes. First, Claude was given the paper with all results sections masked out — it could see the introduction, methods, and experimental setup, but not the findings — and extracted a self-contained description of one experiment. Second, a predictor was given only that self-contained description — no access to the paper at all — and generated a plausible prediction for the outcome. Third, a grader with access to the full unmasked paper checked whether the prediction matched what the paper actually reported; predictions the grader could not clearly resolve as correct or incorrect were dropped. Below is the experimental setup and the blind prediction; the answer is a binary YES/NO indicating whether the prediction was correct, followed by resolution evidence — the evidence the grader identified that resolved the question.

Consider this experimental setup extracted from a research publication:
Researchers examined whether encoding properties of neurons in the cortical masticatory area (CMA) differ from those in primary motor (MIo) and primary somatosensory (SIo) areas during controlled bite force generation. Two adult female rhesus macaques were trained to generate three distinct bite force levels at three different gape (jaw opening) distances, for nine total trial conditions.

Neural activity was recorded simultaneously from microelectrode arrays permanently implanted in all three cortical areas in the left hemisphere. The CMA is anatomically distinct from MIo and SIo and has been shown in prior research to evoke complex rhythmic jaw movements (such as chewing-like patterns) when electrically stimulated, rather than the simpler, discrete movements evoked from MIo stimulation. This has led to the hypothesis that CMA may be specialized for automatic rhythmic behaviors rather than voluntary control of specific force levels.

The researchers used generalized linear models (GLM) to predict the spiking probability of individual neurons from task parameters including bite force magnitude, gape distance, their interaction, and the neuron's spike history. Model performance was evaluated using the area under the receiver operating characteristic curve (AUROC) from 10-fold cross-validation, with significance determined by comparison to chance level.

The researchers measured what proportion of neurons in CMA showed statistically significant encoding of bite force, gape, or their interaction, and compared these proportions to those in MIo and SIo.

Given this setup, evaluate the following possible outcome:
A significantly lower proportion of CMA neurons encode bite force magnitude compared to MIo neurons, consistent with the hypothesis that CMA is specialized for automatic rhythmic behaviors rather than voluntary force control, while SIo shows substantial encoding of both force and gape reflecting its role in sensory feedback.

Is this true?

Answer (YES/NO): NO